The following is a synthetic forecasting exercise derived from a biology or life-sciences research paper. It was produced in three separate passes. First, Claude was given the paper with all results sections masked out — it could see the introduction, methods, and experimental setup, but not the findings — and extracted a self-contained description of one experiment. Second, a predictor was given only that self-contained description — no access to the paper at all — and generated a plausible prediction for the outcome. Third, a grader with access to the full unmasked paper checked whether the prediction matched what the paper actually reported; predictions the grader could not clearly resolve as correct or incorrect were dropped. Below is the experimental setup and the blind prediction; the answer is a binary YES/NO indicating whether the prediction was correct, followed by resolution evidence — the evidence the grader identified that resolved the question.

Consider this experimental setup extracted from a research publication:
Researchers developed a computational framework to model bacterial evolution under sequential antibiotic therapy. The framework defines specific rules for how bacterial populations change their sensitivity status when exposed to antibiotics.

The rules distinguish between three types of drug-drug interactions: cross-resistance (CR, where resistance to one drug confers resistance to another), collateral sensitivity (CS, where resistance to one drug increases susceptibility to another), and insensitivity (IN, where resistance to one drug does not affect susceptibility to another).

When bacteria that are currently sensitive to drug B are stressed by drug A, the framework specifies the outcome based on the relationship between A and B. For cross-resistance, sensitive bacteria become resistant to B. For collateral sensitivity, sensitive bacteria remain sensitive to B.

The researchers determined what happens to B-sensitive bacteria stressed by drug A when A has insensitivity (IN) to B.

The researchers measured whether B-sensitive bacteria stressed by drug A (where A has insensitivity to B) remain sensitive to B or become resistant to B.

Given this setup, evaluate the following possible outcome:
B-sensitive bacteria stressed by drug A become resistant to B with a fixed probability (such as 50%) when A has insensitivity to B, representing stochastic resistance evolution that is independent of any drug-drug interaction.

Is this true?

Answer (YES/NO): NO